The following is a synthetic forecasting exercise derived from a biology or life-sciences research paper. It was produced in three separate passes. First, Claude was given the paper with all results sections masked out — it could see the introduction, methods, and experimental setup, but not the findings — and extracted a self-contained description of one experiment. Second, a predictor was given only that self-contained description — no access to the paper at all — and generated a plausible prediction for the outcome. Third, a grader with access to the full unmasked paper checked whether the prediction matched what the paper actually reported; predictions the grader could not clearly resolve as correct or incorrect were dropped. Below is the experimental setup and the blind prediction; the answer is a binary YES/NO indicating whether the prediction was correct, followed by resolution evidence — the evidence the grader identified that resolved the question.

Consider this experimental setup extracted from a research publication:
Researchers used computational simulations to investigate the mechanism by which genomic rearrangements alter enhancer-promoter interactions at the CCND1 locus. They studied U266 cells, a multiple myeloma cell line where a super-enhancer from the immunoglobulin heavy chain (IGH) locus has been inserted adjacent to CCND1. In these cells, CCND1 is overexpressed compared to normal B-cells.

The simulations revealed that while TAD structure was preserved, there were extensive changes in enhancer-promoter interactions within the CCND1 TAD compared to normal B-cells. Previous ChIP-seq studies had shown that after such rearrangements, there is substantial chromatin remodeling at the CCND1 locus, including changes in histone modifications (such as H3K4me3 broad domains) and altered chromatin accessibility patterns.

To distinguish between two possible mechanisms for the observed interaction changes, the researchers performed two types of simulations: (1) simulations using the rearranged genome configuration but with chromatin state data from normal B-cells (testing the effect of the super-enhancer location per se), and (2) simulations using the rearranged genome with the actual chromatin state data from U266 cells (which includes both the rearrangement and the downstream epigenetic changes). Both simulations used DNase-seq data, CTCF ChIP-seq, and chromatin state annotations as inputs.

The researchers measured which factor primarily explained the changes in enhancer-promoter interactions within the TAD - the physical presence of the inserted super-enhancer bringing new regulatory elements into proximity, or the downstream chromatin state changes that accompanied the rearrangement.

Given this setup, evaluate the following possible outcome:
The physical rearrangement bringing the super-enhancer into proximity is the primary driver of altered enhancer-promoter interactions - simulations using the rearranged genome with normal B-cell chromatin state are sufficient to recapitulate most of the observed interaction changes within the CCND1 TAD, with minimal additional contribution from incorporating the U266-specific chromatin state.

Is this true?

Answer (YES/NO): NO